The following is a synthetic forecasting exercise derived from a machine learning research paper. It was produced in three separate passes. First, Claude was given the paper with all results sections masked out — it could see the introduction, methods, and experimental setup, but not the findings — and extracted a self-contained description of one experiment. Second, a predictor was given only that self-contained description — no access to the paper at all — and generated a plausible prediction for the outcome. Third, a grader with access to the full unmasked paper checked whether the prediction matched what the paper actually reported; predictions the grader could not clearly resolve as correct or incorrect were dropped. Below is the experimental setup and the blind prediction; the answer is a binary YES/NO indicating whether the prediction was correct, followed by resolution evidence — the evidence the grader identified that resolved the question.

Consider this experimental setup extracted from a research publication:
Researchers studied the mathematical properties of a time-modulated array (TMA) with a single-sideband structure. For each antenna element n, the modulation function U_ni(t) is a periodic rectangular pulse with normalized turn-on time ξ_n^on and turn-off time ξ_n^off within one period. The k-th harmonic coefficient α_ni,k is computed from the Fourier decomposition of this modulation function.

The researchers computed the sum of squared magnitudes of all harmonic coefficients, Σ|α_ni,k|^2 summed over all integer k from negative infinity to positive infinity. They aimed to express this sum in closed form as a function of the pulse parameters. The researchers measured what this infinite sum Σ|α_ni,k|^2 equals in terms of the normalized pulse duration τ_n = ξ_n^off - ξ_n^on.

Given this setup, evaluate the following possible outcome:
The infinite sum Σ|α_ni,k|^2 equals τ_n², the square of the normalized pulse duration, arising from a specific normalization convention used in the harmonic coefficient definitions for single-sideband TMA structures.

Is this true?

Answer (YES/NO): NO